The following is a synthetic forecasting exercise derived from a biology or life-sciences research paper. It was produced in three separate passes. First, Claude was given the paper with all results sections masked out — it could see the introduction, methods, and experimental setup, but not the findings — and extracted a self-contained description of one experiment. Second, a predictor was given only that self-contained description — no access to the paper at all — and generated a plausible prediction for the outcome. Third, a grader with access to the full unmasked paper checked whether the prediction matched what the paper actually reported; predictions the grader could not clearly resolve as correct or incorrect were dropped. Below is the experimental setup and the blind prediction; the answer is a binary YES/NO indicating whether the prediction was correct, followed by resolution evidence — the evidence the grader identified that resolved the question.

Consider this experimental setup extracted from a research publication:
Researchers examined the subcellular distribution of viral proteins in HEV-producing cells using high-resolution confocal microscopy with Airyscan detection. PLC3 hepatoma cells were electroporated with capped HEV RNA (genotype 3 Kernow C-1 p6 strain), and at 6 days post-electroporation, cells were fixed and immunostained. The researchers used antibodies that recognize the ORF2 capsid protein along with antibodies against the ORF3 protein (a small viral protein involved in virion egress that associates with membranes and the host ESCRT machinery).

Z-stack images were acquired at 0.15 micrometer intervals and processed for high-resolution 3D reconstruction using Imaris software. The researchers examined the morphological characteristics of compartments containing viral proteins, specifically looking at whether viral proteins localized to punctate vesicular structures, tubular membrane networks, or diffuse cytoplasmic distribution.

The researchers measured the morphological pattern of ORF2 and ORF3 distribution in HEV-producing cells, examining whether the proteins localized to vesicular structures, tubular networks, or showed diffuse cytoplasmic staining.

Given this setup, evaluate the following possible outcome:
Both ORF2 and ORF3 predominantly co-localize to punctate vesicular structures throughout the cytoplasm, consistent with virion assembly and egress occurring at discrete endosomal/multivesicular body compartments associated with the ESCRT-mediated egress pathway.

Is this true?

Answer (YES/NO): NO